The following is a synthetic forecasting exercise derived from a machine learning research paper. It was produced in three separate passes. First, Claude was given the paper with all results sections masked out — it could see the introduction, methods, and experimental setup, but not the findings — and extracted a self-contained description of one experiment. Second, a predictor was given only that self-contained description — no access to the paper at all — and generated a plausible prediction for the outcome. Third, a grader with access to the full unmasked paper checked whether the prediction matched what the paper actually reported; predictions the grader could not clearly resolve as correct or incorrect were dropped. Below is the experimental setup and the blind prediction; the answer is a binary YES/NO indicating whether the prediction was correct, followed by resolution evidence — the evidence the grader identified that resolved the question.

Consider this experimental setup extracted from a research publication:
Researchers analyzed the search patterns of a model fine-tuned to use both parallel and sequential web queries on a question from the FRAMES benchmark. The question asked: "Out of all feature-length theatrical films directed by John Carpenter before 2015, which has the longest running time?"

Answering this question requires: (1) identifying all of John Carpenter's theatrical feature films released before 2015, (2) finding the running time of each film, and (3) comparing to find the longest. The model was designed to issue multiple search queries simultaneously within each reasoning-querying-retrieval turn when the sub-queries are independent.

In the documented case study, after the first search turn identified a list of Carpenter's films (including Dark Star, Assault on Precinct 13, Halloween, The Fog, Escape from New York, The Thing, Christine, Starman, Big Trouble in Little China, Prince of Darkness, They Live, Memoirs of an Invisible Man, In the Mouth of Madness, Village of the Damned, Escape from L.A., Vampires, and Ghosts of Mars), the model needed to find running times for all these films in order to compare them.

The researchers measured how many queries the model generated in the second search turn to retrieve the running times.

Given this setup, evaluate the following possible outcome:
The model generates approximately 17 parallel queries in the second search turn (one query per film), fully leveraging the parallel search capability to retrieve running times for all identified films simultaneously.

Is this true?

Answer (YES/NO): NO